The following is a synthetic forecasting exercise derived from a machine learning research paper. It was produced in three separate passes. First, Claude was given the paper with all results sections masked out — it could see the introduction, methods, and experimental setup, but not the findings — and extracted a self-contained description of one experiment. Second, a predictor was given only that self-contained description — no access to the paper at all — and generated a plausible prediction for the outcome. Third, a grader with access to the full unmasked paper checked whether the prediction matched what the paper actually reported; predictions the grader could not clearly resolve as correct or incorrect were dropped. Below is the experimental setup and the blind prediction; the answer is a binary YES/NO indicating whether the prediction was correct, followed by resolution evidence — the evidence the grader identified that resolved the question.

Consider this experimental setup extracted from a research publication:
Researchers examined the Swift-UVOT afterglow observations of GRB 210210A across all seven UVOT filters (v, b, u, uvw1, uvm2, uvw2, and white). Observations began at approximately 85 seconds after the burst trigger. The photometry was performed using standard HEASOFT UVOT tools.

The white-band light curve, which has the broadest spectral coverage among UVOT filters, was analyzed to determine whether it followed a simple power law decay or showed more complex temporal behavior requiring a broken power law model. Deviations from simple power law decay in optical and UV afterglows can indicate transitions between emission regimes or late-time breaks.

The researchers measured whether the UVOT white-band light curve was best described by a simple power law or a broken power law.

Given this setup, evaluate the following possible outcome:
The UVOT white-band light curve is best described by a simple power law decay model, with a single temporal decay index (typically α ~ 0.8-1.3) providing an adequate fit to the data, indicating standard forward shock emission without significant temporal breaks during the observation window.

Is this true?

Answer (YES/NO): NO